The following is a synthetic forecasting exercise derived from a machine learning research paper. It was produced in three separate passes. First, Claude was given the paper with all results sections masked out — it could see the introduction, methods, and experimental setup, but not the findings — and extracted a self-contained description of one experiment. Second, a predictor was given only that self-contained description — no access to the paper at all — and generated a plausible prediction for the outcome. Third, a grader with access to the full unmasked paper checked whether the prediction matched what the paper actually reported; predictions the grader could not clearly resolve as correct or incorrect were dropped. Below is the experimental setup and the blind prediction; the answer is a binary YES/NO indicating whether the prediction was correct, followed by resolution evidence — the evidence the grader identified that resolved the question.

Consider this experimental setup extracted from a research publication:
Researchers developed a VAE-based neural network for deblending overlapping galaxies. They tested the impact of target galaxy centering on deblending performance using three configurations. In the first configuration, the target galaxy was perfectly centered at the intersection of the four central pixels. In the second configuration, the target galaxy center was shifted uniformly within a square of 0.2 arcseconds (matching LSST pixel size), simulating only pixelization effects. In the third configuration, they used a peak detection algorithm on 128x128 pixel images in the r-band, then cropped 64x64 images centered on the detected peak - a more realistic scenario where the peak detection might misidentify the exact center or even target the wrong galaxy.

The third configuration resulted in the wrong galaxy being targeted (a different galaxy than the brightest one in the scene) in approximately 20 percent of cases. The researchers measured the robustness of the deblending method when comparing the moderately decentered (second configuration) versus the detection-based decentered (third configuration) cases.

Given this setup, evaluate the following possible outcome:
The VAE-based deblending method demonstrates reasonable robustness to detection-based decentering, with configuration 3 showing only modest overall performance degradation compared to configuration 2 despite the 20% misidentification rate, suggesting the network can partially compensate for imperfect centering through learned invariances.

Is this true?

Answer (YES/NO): NO